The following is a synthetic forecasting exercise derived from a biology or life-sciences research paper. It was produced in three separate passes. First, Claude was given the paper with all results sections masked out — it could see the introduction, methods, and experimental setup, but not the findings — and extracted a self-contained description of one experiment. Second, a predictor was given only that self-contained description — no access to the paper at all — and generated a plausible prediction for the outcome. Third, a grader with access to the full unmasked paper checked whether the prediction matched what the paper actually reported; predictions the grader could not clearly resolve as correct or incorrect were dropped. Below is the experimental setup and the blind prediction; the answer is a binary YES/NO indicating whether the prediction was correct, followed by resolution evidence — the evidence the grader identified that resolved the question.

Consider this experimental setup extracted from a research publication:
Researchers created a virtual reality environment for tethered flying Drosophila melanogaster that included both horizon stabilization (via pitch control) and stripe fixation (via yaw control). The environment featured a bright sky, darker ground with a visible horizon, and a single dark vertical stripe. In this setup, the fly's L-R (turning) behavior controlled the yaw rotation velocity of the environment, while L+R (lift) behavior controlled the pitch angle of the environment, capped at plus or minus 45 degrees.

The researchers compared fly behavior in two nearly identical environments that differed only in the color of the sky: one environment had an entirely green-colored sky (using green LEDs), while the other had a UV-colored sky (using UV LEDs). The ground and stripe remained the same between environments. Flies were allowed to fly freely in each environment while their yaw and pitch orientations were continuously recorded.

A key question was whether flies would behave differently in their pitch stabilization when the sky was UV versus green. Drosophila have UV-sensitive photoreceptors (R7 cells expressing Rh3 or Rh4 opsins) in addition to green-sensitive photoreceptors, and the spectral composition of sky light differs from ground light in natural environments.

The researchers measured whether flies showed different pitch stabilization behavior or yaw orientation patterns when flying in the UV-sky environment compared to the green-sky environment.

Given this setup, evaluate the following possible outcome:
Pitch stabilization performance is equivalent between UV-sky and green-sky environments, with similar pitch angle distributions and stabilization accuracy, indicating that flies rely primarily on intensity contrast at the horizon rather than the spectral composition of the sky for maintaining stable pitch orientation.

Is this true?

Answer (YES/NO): NO